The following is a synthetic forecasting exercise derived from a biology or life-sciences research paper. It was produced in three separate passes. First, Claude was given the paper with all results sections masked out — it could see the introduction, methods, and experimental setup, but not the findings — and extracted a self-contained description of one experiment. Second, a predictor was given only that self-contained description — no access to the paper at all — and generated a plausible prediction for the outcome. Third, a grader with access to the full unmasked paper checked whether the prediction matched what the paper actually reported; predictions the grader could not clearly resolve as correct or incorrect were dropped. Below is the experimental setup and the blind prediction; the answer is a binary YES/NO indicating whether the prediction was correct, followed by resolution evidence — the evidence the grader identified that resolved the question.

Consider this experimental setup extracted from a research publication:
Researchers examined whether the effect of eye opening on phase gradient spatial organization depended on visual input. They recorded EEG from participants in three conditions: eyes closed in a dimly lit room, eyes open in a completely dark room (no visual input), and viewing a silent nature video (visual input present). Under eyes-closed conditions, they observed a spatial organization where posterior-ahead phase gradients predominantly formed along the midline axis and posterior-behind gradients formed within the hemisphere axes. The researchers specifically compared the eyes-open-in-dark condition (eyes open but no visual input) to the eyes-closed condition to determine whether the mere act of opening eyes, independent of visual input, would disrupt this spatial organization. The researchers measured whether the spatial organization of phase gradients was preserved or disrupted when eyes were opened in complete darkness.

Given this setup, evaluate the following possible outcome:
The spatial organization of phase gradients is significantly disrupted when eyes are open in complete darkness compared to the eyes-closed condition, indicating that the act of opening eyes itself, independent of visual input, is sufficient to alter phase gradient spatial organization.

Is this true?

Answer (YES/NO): NO